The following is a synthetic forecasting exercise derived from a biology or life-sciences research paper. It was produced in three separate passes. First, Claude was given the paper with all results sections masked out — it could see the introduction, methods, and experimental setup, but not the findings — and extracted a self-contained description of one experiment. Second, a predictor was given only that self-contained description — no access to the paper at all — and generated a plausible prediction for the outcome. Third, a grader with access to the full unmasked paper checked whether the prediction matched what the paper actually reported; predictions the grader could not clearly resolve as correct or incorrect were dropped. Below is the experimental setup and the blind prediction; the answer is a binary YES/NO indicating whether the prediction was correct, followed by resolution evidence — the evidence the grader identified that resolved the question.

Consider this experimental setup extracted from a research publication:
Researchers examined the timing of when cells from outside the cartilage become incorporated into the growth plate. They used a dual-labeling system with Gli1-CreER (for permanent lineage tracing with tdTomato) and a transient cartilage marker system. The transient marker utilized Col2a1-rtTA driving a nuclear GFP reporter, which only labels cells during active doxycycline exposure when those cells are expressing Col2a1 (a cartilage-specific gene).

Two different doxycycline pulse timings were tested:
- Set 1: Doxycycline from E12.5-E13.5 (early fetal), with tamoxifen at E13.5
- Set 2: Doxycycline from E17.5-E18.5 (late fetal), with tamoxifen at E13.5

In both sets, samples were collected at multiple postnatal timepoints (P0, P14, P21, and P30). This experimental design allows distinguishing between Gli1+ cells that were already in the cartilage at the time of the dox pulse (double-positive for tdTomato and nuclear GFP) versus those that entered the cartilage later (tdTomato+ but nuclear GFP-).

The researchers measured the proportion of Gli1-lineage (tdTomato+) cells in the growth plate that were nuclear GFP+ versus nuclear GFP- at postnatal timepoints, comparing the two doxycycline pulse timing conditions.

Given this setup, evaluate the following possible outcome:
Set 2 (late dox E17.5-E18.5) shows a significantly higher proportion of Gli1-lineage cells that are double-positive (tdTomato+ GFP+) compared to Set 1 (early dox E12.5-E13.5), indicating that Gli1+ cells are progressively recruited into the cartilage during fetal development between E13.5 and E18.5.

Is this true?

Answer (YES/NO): YES